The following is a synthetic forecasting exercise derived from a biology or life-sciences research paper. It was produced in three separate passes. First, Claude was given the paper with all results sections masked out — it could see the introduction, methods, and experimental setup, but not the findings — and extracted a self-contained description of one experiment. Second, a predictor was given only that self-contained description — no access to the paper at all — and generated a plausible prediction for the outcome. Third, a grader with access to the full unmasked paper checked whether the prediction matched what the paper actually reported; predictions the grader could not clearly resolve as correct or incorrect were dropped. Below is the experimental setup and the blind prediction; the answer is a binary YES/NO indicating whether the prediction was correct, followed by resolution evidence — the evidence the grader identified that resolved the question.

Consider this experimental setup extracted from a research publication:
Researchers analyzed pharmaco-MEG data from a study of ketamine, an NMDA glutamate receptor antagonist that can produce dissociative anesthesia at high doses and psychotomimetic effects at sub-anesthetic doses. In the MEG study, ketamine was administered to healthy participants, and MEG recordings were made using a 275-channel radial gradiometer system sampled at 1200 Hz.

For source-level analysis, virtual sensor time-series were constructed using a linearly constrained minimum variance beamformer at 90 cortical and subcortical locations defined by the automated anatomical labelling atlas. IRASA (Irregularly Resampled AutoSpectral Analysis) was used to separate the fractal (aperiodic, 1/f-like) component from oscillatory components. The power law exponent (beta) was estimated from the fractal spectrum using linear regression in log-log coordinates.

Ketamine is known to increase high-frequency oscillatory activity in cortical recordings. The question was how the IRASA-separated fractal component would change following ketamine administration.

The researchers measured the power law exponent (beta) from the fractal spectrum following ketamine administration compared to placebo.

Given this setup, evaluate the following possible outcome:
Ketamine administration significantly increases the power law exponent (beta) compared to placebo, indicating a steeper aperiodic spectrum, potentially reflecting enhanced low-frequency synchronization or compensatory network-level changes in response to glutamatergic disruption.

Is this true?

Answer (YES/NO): NO